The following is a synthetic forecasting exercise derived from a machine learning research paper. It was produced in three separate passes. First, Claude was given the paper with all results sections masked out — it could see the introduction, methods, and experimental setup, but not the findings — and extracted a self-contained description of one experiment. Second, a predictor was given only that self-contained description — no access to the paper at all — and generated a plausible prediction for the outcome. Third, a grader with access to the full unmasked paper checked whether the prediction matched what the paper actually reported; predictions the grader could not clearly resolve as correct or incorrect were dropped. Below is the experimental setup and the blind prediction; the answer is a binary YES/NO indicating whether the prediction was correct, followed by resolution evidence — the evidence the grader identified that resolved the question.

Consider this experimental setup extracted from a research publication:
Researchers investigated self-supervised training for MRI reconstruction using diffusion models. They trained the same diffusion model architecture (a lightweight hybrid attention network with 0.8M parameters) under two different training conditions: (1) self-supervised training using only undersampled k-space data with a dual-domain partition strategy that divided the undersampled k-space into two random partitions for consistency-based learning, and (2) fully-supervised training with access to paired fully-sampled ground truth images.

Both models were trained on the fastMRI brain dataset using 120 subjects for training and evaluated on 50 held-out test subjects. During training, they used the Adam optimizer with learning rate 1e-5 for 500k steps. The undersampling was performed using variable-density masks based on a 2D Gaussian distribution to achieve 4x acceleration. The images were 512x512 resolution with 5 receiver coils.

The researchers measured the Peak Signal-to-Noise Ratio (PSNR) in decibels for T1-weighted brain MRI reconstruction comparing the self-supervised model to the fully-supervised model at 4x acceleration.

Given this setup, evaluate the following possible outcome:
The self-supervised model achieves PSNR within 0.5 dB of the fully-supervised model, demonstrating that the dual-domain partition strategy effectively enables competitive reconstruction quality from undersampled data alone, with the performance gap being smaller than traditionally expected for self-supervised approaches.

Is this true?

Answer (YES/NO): YES